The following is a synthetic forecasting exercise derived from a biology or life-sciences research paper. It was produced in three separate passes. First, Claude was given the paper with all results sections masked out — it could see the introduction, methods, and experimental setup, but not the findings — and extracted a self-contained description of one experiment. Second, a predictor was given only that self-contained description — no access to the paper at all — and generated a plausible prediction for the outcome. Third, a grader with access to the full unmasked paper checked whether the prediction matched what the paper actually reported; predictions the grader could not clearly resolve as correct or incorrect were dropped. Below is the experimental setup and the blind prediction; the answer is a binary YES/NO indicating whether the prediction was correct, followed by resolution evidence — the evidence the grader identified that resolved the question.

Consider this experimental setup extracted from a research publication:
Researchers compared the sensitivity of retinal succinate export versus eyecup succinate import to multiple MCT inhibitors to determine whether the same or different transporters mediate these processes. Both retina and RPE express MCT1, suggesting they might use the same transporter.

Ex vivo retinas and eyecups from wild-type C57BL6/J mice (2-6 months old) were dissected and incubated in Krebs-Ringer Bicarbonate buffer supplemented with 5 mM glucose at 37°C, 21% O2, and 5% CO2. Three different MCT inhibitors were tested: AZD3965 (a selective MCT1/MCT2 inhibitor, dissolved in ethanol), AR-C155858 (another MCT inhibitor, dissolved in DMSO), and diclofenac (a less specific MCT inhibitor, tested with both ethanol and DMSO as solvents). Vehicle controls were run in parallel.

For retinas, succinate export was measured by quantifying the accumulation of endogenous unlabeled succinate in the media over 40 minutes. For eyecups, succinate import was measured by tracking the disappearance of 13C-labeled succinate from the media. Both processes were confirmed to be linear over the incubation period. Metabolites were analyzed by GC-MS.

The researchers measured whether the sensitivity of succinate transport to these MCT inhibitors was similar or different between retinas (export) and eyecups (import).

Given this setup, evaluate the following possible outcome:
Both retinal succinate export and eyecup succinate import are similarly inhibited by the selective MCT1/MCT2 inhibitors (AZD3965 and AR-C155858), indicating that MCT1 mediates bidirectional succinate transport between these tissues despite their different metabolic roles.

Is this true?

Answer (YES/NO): NO